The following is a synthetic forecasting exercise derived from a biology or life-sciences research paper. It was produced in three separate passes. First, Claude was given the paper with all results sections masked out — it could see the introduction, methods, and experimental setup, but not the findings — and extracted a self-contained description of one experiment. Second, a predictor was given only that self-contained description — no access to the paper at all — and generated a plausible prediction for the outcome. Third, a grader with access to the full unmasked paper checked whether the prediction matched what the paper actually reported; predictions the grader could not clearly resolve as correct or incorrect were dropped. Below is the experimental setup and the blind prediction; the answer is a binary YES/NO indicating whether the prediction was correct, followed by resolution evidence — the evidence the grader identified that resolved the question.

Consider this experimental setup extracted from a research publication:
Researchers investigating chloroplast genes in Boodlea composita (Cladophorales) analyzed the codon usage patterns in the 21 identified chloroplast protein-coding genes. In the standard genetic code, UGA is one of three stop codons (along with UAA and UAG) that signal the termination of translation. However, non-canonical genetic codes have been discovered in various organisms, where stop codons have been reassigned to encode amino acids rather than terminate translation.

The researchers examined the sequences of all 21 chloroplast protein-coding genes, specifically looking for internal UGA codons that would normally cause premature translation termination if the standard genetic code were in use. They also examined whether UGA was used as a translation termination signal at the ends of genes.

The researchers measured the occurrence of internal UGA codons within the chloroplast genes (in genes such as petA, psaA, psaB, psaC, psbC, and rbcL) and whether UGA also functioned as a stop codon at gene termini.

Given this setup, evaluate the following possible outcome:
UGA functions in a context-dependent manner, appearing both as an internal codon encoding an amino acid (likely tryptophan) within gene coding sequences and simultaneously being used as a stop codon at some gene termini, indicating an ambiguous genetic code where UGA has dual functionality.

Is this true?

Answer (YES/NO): YES